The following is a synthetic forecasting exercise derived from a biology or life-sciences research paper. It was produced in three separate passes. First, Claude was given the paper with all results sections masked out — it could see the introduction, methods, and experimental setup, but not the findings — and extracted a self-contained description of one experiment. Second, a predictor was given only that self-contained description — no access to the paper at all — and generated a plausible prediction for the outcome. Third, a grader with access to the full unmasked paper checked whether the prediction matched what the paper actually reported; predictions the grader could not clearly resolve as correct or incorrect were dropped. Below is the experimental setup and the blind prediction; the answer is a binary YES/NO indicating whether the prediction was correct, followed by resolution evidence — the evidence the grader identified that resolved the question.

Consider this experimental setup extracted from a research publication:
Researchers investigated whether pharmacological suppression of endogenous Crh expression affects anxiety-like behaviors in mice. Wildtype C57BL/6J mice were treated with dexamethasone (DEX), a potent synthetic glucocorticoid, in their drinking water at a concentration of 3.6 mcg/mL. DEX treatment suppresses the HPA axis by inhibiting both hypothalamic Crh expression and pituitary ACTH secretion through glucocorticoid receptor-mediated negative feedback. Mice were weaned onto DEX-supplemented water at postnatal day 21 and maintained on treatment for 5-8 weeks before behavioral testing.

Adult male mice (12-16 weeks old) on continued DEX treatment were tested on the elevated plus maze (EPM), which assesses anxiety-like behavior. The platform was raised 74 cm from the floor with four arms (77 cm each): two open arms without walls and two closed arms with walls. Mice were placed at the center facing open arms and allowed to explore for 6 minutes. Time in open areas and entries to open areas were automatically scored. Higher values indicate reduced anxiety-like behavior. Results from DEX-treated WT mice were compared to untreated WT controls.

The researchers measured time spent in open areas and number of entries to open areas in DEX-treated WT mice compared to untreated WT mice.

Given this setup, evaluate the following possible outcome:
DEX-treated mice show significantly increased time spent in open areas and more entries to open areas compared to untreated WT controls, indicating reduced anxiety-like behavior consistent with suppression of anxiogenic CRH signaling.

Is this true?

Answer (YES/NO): NO